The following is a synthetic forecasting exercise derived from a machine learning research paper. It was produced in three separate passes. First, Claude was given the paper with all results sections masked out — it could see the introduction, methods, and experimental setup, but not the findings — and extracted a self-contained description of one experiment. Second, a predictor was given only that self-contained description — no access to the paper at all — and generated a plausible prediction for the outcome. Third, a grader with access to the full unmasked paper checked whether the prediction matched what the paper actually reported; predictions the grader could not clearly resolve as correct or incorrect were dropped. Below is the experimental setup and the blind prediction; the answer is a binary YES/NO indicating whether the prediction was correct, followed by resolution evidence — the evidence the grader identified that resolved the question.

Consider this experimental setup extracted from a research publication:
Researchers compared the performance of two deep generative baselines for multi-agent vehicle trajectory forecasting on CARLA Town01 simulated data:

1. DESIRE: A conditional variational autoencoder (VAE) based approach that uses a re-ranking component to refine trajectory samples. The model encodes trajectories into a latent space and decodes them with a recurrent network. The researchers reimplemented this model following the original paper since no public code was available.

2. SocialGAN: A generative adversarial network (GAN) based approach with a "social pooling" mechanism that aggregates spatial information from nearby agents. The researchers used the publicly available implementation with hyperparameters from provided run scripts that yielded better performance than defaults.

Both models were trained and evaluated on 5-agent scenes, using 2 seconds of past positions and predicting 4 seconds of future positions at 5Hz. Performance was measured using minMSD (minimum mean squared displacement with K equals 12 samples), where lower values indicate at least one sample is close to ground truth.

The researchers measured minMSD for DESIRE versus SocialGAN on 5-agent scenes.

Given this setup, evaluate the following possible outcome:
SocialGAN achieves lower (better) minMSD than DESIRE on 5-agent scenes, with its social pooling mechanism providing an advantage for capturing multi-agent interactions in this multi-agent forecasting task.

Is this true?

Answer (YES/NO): YES